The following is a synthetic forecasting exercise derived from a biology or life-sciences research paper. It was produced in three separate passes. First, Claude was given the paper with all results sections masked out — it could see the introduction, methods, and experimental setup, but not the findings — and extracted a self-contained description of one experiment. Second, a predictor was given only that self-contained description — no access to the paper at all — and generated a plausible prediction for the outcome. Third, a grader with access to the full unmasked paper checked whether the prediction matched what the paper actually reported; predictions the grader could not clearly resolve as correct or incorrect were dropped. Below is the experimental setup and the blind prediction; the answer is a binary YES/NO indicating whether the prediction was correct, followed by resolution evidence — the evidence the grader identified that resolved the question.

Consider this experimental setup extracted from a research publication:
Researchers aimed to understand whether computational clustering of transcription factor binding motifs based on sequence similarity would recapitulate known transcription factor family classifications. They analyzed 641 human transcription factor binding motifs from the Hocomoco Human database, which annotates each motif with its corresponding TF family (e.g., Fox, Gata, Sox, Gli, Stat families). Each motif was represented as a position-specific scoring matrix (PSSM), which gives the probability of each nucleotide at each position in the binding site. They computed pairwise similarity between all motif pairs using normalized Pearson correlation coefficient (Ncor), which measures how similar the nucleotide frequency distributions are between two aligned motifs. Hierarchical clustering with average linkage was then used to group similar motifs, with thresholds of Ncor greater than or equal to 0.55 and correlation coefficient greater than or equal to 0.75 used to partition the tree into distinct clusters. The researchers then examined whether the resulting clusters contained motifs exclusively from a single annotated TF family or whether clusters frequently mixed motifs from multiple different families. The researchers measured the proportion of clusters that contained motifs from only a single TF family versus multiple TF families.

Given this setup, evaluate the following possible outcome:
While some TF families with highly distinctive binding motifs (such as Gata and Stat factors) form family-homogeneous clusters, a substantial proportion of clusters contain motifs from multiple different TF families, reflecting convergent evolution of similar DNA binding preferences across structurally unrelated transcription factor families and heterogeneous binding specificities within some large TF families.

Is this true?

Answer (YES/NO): NO